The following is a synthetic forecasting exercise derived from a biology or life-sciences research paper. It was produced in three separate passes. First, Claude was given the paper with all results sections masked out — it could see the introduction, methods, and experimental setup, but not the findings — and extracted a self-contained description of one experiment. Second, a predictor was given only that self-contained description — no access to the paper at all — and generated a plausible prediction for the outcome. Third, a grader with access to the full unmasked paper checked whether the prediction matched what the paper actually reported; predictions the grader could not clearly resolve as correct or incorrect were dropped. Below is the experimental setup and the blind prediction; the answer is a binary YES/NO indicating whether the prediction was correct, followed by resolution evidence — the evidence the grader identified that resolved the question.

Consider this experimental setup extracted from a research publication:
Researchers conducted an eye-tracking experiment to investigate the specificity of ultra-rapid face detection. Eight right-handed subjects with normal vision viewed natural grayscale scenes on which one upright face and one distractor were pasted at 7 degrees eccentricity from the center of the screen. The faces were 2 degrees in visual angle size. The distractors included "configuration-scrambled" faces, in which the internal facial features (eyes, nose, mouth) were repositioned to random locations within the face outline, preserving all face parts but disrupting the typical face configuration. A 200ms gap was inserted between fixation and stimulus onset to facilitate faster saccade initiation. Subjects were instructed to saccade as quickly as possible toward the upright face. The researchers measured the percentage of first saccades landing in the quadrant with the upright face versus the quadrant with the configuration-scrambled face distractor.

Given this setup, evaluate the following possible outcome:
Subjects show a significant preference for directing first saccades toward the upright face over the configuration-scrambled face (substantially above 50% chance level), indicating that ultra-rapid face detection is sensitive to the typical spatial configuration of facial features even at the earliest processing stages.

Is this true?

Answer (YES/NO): NO